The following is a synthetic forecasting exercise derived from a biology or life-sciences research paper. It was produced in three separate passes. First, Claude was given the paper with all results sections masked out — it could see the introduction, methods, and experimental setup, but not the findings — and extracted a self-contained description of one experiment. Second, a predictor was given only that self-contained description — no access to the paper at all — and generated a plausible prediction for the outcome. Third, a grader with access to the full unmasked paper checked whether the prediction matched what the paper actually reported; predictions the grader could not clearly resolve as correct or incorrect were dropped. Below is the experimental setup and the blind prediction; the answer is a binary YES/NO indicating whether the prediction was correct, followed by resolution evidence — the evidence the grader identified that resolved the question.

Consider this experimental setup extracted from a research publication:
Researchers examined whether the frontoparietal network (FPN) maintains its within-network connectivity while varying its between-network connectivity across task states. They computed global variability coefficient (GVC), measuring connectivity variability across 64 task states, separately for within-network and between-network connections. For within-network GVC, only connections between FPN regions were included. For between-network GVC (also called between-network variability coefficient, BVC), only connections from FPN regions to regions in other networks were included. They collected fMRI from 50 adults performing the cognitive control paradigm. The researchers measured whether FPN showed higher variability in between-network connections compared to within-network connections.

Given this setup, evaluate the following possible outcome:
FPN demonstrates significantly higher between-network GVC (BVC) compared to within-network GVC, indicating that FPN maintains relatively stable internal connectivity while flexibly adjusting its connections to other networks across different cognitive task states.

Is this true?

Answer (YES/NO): NO